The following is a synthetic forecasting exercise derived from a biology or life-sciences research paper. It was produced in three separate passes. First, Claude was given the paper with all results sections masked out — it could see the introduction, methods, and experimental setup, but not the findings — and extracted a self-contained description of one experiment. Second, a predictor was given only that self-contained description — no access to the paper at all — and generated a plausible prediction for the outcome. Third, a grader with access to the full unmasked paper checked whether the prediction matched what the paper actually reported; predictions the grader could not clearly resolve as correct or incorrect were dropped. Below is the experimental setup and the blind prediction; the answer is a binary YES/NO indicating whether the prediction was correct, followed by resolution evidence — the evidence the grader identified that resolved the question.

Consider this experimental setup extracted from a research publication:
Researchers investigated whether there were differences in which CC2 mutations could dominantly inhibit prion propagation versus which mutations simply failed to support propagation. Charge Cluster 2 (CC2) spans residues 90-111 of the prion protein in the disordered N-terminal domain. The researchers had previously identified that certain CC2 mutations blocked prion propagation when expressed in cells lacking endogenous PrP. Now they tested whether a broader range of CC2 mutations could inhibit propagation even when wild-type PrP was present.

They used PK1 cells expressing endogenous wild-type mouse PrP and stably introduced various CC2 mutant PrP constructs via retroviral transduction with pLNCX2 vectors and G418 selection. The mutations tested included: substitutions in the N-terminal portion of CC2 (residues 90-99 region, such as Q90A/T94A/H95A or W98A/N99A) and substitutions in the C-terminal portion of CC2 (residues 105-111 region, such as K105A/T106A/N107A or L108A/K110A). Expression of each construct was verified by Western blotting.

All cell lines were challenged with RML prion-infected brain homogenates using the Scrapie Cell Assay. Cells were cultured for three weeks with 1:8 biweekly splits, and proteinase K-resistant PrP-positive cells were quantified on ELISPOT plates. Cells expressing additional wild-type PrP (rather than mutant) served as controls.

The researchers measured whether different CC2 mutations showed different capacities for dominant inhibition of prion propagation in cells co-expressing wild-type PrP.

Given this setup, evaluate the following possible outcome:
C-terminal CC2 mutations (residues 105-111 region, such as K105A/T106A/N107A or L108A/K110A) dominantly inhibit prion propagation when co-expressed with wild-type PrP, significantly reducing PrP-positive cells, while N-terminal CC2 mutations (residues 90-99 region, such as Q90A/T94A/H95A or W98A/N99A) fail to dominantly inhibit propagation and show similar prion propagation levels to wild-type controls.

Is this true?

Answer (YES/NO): NO